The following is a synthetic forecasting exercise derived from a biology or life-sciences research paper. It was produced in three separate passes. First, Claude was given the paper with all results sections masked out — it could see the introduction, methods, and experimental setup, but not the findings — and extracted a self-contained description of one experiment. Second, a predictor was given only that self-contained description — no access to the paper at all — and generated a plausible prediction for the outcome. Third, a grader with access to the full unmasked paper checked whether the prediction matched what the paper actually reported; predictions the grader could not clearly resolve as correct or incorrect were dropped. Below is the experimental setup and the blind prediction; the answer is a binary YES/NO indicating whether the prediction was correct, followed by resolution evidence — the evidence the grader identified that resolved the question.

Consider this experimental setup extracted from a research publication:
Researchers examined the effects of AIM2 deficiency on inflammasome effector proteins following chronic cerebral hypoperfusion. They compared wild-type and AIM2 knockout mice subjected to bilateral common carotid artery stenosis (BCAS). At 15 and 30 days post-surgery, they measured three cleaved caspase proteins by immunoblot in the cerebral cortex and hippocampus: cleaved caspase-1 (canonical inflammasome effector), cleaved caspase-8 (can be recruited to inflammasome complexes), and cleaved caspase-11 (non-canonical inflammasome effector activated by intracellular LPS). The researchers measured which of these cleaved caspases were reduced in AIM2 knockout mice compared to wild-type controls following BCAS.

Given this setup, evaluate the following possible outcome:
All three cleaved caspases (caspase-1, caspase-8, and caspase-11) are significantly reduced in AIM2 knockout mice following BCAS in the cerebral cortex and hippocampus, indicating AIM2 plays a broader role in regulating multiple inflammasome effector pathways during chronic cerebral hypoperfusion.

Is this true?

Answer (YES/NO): NO